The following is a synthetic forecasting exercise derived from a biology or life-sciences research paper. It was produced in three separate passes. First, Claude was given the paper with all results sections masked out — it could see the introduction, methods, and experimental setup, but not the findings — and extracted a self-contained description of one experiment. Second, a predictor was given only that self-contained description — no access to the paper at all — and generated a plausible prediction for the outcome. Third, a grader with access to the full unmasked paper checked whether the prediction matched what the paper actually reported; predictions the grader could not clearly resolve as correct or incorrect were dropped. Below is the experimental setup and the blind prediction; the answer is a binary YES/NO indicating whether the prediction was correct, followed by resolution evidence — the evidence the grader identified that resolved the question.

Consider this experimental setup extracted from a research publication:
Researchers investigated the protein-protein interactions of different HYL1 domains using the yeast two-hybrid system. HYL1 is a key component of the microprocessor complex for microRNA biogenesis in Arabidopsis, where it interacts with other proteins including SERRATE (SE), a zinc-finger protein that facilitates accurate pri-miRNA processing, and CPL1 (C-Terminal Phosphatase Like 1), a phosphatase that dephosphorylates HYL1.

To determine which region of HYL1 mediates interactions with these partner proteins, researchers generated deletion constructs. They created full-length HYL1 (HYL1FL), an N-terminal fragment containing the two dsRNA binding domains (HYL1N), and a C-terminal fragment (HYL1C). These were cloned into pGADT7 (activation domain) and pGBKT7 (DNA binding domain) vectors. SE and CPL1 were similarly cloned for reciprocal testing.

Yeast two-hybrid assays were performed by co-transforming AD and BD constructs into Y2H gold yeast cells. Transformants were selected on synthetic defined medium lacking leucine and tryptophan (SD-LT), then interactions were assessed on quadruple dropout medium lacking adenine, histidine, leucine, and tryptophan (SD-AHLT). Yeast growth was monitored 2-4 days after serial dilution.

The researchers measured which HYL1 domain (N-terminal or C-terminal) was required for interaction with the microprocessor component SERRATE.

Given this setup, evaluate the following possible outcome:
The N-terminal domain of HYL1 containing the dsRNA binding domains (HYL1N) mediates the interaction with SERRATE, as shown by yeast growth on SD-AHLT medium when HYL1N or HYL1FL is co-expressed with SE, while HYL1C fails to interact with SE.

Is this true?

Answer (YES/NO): YES